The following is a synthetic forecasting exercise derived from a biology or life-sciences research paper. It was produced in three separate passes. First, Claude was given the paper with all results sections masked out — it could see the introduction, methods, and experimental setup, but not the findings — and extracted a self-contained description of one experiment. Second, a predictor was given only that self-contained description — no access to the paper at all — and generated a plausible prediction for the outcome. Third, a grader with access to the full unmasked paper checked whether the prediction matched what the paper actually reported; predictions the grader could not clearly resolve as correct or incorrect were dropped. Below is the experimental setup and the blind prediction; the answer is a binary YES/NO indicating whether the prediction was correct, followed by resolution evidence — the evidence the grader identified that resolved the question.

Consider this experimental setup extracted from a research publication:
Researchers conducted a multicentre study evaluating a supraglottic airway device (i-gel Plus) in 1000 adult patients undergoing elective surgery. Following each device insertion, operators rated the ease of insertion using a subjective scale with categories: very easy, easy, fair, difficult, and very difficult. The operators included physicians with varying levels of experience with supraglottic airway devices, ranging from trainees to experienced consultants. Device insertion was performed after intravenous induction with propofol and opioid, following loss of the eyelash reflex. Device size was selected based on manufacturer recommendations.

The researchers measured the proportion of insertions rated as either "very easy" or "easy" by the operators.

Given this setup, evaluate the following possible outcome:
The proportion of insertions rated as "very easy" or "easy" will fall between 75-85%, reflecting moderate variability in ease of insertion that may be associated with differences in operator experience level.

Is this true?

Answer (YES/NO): YES